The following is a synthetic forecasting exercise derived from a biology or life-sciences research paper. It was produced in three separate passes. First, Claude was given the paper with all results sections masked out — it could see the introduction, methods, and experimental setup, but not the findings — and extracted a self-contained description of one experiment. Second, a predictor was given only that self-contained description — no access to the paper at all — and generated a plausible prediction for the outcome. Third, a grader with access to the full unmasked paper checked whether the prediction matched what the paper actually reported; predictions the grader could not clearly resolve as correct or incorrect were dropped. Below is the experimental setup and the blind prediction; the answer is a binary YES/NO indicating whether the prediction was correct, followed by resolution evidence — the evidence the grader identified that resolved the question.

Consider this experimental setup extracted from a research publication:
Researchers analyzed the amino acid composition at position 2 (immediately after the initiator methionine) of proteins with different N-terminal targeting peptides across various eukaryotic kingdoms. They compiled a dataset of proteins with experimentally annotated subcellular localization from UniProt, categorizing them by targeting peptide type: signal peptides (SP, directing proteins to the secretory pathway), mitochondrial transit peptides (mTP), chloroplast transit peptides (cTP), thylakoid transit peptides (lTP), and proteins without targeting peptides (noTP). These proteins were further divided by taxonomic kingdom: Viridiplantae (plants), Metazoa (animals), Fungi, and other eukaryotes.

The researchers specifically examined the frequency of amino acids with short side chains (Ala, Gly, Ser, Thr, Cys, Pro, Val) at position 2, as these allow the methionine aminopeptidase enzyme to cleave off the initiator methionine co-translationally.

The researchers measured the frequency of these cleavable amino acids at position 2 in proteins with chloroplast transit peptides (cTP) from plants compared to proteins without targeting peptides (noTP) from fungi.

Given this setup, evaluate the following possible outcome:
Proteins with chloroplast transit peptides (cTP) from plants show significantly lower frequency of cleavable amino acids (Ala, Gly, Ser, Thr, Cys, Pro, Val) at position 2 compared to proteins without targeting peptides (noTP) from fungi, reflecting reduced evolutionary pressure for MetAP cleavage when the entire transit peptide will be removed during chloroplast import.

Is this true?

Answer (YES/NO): NO